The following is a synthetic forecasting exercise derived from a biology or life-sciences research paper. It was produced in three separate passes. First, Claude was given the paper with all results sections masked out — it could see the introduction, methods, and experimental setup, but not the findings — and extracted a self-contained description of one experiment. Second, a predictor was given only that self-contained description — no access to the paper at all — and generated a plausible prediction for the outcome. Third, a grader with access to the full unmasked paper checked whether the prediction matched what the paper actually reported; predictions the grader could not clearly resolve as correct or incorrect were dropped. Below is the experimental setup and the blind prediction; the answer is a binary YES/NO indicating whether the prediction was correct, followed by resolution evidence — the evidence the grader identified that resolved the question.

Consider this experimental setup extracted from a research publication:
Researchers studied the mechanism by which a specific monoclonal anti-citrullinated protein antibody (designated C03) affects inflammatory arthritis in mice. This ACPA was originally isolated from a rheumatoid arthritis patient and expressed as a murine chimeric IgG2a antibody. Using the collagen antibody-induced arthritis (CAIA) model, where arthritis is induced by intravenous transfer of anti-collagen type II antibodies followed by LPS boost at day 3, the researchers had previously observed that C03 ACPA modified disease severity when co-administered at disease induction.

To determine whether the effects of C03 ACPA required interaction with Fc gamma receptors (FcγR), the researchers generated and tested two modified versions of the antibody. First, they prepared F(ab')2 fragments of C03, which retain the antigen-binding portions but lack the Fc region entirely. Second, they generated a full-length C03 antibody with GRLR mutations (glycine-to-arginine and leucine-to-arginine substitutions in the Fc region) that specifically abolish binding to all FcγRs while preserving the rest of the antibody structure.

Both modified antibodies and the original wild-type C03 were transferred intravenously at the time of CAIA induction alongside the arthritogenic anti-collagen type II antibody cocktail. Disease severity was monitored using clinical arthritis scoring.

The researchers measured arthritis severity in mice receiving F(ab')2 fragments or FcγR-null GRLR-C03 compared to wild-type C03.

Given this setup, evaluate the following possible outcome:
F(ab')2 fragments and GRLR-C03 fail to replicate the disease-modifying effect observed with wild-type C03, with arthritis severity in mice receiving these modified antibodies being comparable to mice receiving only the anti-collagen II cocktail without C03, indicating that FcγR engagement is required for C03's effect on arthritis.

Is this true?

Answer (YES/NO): YES